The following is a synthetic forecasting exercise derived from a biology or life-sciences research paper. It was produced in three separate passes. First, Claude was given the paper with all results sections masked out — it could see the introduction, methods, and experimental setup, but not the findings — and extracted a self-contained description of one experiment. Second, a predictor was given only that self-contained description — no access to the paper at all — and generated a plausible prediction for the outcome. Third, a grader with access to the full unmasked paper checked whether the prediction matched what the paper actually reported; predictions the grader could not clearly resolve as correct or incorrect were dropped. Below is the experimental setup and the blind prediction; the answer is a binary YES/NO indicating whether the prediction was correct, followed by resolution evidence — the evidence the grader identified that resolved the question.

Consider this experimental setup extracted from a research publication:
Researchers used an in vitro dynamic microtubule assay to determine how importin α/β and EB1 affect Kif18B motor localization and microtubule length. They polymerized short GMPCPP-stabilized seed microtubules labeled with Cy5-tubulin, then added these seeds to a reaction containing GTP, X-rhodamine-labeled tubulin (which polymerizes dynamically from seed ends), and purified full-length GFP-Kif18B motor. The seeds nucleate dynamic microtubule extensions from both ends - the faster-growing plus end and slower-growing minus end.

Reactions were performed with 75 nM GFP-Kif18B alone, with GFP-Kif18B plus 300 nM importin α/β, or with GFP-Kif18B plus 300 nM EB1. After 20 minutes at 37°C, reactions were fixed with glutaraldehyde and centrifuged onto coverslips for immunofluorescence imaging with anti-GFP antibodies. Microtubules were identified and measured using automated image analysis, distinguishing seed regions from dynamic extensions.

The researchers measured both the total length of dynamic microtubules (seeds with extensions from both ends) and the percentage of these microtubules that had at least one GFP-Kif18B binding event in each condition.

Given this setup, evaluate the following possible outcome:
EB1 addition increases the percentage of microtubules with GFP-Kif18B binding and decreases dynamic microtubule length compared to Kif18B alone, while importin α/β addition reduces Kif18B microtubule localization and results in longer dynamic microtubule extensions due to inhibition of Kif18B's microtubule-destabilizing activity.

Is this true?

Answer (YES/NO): NO